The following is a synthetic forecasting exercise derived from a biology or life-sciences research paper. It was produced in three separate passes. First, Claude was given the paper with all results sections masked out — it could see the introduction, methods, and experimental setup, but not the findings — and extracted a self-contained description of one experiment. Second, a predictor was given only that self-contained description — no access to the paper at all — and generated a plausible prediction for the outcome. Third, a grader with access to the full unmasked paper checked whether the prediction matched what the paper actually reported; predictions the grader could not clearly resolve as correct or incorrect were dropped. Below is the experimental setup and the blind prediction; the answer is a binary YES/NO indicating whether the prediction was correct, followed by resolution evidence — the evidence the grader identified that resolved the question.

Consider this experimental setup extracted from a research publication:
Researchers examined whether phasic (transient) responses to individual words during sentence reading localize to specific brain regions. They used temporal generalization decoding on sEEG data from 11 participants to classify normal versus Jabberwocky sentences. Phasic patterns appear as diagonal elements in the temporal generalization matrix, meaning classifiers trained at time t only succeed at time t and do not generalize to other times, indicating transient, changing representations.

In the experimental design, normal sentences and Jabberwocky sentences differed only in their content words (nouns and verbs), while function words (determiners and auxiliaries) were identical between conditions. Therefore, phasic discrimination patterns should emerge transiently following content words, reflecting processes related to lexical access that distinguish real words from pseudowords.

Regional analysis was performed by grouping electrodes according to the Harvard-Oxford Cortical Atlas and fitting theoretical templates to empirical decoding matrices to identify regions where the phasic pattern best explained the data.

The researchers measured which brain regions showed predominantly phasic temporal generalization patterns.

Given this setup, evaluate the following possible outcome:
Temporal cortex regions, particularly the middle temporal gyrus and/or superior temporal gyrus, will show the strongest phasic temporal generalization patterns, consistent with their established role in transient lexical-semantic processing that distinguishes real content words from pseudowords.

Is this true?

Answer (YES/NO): NO